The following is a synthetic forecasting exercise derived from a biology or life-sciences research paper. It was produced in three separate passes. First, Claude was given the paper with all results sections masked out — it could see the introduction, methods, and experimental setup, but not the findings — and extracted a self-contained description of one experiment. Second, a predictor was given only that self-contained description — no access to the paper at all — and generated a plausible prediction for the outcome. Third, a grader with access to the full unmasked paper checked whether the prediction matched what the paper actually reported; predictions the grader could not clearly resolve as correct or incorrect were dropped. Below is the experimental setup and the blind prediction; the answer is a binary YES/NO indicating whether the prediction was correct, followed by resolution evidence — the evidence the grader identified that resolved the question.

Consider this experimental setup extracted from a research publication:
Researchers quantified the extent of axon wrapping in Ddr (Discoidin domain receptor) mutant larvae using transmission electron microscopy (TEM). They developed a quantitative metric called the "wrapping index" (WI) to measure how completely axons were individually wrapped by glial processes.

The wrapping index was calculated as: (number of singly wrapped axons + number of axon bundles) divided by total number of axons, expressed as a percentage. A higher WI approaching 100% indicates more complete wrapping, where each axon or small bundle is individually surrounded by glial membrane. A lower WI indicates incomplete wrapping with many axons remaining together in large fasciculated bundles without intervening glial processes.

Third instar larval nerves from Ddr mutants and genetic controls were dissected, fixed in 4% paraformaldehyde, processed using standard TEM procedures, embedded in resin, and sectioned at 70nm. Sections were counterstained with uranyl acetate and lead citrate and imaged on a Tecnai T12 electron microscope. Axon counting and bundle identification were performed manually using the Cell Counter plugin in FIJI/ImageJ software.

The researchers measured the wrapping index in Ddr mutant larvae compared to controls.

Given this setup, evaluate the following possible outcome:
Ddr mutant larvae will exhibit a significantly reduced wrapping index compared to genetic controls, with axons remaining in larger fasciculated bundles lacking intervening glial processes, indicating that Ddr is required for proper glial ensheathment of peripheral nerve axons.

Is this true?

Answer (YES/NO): YES